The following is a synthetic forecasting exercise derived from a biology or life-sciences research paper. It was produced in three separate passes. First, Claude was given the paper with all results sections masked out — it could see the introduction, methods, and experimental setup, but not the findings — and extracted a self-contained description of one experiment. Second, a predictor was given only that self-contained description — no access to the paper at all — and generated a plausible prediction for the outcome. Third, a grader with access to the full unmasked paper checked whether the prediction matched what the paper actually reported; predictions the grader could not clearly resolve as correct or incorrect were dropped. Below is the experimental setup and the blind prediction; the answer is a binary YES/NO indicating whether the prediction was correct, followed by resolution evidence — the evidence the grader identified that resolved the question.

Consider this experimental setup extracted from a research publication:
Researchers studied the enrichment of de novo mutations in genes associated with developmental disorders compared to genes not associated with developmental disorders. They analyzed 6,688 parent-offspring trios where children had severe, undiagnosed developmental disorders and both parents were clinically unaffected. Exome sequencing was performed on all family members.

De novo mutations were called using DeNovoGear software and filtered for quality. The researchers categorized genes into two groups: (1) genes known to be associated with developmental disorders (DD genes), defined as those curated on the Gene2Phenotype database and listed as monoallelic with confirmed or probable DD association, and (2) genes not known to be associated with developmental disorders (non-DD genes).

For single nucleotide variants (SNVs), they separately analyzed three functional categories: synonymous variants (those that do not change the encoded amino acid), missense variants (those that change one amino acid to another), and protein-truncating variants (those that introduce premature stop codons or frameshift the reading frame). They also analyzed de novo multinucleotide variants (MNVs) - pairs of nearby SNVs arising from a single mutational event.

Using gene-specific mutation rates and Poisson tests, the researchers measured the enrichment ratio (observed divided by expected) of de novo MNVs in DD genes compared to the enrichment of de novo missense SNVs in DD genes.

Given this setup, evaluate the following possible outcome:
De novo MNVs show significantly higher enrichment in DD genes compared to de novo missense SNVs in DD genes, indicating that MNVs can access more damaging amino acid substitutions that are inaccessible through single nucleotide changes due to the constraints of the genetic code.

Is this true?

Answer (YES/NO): NO